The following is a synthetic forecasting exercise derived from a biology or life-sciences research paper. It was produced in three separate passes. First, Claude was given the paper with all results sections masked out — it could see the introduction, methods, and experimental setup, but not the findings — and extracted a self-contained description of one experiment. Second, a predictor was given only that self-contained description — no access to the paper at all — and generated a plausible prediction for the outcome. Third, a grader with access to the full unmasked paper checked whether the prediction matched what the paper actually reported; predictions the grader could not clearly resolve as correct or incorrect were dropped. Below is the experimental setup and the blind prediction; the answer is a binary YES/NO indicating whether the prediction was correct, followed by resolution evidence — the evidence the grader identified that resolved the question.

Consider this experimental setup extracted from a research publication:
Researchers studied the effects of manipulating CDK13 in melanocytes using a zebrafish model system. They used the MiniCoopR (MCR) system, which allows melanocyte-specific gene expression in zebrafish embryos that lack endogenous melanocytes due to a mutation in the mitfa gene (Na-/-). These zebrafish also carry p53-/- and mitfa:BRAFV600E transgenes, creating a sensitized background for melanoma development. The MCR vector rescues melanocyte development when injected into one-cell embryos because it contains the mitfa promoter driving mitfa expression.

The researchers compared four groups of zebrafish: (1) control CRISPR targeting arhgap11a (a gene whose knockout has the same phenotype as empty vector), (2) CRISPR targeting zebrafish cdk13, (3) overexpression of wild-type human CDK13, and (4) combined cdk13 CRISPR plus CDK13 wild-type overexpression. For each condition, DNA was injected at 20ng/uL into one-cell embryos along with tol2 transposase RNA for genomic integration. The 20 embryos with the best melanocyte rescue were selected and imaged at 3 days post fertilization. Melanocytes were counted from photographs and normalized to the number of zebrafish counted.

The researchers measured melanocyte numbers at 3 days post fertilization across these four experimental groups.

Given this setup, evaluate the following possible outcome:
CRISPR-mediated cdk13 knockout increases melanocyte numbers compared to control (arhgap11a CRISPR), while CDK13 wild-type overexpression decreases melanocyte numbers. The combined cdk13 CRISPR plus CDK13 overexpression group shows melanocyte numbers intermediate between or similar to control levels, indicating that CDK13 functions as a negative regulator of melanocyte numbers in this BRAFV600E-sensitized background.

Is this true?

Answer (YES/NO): NO